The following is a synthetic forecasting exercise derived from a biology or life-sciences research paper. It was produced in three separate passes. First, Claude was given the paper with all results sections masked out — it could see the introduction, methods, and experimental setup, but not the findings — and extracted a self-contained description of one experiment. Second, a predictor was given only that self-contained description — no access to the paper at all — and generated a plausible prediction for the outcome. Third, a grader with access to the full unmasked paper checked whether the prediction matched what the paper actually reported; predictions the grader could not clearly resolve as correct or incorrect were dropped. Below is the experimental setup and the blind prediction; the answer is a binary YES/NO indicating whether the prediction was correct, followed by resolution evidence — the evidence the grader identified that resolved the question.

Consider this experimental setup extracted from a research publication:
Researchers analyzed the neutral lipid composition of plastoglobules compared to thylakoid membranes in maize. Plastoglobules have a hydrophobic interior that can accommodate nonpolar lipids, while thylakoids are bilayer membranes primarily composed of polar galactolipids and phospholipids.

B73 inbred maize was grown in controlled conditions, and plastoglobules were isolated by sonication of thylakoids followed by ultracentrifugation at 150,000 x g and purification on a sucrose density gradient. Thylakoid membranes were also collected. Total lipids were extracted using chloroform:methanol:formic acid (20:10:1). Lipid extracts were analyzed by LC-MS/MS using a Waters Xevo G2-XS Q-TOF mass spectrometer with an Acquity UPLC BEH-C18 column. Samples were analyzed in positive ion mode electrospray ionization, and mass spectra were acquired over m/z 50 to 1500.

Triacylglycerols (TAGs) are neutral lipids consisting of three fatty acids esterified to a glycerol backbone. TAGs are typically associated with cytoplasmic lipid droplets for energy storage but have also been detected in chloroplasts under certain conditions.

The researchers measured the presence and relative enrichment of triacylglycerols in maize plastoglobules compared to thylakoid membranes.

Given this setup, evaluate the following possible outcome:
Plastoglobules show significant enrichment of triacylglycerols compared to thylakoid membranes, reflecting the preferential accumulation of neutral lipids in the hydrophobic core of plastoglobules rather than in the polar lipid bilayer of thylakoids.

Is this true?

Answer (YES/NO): YES